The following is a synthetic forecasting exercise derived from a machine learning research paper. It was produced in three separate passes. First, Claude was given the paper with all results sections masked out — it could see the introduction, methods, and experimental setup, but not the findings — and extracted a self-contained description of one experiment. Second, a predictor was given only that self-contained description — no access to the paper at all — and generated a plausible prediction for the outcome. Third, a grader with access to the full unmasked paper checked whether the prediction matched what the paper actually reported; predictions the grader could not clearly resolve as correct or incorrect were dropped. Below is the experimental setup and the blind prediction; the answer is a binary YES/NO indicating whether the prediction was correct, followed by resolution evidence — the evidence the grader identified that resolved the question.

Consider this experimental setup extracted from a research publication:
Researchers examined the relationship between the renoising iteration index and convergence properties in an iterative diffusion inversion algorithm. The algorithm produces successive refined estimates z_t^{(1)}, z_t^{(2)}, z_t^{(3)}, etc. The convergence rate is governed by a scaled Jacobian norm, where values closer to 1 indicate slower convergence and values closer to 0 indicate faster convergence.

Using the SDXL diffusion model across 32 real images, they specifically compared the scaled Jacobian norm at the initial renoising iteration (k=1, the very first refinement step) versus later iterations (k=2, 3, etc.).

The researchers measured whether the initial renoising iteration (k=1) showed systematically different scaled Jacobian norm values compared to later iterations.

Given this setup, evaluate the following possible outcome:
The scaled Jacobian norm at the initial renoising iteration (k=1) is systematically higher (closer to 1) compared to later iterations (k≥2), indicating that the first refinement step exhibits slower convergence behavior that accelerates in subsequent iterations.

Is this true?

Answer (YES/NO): YES